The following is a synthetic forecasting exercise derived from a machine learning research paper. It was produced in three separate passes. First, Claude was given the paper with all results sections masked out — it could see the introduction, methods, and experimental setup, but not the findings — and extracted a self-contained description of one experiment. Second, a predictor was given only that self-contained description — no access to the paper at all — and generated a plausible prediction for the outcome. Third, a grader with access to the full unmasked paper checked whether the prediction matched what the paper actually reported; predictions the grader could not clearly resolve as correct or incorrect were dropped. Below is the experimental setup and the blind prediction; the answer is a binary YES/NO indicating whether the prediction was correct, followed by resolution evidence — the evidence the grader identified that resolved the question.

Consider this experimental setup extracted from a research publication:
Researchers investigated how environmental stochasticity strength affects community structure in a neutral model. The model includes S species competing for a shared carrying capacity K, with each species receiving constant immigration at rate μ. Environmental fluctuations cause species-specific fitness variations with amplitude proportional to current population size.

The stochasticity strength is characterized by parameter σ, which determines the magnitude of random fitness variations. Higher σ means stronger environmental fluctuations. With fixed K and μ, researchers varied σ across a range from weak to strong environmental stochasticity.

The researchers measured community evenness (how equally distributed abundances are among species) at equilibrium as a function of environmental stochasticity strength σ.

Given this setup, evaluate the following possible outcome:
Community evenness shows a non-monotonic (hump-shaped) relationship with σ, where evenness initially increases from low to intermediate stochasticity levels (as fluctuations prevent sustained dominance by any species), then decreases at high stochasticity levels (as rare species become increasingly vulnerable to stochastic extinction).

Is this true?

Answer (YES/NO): NO